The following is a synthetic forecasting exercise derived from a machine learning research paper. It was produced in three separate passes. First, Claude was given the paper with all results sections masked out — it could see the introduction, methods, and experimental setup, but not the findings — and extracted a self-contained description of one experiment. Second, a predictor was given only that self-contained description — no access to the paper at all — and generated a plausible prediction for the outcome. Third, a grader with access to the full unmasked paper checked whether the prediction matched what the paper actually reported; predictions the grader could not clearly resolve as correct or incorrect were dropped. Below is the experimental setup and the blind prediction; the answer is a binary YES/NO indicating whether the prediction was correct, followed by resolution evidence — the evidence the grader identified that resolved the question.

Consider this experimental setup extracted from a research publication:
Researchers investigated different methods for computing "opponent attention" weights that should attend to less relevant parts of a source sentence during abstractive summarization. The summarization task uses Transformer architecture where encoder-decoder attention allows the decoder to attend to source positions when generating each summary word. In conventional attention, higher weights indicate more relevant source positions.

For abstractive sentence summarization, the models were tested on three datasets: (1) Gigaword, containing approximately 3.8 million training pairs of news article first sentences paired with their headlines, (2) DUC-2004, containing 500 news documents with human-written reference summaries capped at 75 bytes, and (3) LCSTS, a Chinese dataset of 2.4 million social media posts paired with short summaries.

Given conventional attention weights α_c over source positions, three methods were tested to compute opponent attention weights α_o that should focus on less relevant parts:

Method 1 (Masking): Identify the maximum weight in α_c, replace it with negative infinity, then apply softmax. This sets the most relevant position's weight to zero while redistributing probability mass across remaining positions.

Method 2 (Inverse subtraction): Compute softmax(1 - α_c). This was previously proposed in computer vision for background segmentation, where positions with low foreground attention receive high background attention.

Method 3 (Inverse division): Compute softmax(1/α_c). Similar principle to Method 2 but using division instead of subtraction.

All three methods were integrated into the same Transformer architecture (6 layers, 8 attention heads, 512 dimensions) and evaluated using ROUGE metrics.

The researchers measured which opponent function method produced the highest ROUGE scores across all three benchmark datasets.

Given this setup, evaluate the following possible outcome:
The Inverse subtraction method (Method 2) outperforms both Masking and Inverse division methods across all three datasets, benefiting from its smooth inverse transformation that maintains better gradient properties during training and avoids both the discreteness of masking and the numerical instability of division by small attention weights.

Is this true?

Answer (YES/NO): NO